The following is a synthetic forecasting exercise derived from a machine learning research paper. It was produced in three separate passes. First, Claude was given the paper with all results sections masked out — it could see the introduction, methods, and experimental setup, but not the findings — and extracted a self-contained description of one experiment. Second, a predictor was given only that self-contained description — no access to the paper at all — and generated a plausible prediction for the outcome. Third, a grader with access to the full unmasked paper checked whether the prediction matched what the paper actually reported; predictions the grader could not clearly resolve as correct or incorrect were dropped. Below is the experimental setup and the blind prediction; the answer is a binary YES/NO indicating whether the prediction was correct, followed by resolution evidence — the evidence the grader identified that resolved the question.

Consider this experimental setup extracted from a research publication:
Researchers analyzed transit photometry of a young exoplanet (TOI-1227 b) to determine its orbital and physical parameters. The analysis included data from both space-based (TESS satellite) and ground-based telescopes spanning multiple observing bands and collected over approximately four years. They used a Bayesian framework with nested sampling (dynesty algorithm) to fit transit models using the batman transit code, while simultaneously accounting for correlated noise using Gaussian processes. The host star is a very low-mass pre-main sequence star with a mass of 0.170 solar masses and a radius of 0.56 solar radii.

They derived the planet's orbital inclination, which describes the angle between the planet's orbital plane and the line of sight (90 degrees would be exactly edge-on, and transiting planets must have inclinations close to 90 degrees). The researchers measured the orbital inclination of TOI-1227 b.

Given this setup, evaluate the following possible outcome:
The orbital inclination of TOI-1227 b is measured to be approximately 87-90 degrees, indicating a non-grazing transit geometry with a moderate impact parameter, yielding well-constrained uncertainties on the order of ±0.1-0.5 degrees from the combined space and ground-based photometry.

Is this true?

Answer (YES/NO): NO